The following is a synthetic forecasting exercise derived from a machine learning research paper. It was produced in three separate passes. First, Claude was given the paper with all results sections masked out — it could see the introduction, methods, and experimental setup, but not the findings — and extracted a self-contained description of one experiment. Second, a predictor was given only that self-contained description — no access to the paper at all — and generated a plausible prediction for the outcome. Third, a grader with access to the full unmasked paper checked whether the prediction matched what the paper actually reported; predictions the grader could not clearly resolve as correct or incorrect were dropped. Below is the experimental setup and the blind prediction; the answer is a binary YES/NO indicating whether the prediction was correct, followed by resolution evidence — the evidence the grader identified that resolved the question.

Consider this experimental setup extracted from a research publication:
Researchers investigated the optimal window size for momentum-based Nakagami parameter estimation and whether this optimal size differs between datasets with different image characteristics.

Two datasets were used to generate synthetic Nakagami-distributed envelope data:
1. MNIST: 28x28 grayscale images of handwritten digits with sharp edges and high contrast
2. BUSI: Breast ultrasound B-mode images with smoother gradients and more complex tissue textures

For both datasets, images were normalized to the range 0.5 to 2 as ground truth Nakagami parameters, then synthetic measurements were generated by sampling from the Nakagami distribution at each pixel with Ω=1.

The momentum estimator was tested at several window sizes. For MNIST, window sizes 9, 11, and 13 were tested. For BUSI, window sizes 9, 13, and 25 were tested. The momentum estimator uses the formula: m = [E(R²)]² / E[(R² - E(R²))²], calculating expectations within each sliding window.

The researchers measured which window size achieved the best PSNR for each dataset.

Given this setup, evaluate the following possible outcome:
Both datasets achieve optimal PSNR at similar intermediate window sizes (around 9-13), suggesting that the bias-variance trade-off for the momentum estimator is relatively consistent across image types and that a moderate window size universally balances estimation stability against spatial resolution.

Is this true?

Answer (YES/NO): NO